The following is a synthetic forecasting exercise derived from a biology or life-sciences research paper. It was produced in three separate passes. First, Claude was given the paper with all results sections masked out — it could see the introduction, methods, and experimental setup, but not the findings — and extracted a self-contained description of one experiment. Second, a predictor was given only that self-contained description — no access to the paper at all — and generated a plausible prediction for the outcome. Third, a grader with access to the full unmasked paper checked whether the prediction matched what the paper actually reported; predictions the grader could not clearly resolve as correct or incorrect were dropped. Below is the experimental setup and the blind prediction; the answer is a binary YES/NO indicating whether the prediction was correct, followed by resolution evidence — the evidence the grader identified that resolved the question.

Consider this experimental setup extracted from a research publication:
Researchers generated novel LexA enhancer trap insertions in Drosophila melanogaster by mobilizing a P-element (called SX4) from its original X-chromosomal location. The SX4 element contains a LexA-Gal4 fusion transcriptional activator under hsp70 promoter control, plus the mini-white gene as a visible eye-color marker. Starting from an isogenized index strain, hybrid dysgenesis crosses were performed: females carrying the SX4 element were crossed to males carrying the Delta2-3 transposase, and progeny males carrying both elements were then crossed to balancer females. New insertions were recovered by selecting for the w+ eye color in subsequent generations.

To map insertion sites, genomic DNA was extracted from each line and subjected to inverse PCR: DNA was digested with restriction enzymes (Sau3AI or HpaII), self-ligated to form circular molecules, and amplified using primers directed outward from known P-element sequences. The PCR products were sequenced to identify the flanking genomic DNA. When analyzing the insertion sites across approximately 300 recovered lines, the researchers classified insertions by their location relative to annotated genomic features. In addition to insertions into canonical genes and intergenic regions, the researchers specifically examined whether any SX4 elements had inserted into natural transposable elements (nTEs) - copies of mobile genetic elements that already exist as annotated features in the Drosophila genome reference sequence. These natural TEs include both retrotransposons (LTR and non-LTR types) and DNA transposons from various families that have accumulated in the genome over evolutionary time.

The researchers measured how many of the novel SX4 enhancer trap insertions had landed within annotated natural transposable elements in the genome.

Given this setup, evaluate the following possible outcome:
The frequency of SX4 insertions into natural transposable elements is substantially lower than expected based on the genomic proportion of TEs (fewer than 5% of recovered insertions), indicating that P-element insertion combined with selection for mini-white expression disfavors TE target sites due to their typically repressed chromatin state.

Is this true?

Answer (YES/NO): NO